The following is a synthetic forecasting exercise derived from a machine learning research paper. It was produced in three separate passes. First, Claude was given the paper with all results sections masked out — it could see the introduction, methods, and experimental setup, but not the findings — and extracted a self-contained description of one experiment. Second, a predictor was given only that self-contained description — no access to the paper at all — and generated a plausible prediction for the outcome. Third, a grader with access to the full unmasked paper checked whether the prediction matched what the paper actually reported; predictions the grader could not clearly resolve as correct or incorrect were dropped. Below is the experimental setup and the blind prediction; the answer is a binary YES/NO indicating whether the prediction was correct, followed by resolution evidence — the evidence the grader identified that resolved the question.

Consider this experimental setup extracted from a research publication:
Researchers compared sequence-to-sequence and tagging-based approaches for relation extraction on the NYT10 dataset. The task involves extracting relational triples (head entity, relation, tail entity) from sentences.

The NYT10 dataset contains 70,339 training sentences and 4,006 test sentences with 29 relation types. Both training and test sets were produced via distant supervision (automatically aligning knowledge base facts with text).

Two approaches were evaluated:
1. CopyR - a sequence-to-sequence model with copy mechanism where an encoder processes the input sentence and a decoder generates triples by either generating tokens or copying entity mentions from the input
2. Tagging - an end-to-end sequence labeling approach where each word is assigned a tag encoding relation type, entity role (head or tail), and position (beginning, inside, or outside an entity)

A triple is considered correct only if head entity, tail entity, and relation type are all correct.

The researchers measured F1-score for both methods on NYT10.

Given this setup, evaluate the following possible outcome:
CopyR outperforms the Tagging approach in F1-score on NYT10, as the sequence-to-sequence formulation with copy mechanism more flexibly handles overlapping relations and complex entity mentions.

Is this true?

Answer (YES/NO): YES